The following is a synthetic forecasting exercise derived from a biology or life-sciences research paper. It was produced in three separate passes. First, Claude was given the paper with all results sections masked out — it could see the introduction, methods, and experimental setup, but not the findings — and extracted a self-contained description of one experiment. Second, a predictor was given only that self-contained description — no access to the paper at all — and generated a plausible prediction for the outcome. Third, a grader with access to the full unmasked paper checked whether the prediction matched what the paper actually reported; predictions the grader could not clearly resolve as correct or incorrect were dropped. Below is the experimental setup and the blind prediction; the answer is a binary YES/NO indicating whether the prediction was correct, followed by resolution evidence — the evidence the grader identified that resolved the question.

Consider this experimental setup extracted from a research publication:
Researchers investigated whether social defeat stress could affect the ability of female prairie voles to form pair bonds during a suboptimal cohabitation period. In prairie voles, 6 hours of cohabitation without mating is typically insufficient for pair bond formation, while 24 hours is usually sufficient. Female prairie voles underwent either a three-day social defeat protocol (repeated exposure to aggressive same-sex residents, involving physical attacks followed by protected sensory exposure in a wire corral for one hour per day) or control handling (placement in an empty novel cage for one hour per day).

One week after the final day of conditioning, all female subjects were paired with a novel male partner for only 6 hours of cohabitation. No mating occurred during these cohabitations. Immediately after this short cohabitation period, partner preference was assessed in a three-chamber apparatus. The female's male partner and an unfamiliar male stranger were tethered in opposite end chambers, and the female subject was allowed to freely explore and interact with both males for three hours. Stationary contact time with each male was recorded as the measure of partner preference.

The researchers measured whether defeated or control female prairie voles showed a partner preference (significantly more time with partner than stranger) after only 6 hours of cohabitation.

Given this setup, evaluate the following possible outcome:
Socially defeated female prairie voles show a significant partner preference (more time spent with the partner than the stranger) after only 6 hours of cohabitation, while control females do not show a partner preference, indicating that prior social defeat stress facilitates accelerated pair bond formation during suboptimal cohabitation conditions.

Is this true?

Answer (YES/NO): YES